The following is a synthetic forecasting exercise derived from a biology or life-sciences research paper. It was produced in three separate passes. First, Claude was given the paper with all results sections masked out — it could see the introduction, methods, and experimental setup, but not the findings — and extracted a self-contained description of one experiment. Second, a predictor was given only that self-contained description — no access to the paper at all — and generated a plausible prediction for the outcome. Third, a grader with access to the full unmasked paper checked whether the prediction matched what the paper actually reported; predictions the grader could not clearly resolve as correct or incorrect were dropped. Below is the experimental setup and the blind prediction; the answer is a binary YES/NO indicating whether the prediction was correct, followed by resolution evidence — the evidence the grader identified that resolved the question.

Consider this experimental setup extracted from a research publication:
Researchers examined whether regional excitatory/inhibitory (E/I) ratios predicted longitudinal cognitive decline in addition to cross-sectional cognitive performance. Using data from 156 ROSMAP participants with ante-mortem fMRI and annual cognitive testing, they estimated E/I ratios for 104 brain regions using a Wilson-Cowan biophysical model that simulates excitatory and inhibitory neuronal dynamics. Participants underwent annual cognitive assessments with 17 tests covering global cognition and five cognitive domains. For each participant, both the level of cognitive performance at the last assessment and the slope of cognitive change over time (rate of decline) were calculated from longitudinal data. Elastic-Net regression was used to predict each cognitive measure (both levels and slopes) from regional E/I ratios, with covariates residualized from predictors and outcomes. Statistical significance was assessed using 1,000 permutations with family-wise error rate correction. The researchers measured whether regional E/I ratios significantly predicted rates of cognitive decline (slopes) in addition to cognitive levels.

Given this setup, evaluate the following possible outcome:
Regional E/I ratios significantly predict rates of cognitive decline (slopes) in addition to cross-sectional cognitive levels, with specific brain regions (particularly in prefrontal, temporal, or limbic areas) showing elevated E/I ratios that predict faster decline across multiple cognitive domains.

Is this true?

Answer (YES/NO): NO